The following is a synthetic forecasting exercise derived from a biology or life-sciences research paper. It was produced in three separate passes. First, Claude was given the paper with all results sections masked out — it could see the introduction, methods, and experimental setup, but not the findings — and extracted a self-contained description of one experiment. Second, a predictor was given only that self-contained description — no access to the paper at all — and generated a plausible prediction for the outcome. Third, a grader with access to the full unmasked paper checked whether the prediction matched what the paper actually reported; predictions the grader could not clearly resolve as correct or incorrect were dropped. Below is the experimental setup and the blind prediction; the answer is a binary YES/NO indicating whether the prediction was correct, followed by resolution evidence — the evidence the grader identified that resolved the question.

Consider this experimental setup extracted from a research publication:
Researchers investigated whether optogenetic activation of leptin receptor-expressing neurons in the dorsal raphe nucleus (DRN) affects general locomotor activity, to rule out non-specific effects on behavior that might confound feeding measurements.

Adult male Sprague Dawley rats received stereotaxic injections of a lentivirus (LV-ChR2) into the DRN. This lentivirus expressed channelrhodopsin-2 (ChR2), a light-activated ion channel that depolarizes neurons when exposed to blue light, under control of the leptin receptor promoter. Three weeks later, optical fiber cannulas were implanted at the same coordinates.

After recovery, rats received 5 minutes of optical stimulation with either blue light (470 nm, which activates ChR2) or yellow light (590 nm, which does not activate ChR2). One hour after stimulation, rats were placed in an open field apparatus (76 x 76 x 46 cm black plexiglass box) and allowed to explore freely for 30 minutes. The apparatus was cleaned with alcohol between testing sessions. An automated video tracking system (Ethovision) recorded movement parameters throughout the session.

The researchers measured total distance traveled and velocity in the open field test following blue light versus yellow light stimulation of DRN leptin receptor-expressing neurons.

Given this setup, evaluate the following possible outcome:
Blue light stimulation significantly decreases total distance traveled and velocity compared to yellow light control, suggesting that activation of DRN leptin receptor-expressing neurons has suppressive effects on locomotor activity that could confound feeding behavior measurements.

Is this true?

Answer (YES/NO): NO